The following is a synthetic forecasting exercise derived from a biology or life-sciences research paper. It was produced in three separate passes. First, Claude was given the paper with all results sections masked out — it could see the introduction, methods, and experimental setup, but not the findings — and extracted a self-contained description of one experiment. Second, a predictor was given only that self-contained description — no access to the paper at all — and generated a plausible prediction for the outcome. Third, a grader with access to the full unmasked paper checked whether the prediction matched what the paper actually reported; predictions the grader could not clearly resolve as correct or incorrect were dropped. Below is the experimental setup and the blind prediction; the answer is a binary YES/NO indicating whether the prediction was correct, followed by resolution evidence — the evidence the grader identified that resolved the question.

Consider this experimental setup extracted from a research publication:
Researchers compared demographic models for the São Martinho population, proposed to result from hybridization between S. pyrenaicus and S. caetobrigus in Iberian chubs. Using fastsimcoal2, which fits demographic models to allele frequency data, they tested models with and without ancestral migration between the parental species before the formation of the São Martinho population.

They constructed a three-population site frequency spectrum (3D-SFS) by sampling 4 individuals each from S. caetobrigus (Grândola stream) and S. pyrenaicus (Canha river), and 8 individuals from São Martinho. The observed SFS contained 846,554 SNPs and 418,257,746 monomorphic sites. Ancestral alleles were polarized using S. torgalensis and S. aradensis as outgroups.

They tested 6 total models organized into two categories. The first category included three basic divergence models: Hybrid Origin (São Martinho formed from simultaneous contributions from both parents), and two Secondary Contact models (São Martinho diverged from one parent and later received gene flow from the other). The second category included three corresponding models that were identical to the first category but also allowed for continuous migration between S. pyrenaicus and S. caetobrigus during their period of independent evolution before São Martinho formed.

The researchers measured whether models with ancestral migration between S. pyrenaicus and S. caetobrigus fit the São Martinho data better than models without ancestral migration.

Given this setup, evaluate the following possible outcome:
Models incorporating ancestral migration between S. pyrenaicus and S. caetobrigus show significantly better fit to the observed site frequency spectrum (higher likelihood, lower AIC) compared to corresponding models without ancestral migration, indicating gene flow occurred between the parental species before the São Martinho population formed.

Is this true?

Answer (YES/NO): YES